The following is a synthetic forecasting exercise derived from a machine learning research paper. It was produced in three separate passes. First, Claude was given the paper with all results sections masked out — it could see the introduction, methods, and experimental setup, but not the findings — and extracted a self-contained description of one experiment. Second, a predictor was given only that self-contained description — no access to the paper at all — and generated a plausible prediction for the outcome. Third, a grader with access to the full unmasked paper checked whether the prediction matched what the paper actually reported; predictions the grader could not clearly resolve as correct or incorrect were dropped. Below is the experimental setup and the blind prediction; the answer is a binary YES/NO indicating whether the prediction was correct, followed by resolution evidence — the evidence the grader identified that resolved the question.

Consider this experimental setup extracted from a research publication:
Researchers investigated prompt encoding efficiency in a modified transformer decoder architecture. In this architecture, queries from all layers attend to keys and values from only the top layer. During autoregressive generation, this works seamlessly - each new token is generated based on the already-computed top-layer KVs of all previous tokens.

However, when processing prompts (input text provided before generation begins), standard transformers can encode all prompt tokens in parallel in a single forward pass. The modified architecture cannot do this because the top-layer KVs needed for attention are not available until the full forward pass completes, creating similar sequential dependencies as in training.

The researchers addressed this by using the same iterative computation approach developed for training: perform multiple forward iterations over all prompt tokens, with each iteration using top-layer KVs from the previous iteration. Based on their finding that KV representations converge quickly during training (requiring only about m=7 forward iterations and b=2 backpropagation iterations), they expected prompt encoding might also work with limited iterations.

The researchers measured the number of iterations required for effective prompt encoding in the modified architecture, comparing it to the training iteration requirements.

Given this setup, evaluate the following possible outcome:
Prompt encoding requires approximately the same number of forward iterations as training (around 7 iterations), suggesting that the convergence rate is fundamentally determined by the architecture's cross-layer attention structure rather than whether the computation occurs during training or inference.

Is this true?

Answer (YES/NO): NO